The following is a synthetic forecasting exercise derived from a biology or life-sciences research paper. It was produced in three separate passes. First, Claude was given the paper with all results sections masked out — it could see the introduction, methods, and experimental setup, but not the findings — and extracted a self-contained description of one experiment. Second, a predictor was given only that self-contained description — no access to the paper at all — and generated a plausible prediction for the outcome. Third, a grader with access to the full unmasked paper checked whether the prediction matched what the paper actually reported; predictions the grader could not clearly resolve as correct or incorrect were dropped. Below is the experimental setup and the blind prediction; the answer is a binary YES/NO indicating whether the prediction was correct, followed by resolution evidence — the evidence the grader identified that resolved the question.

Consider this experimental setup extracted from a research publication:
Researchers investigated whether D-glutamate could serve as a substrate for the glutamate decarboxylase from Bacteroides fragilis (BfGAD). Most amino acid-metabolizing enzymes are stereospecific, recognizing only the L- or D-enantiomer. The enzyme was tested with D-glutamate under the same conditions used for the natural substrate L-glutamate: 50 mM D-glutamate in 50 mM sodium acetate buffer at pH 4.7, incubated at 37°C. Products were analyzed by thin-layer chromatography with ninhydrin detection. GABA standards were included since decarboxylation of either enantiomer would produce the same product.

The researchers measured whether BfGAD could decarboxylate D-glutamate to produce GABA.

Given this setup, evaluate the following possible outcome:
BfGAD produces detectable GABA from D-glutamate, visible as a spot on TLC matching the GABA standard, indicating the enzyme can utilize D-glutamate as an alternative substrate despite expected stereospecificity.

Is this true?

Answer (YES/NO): NO